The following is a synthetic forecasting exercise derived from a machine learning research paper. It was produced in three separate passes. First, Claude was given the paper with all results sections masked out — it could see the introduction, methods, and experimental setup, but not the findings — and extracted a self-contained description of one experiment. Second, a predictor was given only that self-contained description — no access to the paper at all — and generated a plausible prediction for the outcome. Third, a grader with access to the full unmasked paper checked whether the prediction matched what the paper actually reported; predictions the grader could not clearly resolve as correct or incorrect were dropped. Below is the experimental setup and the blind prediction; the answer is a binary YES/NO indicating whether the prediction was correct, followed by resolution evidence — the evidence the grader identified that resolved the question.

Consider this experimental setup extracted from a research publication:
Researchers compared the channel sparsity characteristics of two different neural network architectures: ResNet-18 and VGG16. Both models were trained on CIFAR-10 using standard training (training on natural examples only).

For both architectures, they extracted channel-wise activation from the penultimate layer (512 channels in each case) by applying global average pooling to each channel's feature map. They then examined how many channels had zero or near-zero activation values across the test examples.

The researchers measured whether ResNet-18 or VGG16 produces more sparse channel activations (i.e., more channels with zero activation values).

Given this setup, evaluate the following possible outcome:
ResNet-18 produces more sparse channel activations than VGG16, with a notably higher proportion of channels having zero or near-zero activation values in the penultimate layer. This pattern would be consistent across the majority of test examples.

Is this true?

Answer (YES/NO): NO